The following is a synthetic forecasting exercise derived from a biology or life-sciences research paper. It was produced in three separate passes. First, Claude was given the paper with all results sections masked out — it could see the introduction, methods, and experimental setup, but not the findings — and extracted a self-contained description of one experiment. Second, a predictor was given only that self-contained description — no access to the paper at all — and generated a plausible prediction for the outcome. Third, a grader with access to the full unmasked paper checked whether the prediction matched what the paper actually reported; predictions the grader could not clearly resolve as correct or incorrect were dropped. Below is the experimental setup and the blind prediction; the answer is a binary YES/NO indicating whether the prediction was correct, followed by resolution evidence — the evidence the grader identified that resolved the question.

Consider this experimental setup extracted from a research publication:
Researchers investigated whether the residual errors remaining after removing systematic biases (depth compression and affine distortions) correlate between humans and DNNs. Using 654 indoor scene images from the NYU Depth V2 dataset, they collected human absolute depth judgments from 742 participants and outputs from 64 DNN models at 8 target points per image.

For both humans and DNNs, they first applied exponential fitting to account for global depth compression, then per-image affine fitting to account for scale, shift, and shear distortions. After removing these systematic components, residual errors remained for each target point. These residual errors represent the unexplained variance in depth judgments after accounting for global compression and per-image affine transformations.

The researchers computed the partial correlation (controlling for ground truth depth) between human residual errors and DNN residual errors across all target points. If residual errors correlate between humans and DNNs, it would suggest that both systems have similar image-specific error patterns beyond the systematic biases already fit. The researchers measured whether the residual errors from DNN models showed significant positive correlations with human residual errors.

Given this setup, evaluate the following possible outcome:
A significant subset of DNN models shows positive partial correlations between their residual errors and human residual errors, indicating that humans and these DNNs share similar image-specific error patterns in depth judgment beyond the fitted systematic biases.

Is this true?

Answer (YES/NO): YES